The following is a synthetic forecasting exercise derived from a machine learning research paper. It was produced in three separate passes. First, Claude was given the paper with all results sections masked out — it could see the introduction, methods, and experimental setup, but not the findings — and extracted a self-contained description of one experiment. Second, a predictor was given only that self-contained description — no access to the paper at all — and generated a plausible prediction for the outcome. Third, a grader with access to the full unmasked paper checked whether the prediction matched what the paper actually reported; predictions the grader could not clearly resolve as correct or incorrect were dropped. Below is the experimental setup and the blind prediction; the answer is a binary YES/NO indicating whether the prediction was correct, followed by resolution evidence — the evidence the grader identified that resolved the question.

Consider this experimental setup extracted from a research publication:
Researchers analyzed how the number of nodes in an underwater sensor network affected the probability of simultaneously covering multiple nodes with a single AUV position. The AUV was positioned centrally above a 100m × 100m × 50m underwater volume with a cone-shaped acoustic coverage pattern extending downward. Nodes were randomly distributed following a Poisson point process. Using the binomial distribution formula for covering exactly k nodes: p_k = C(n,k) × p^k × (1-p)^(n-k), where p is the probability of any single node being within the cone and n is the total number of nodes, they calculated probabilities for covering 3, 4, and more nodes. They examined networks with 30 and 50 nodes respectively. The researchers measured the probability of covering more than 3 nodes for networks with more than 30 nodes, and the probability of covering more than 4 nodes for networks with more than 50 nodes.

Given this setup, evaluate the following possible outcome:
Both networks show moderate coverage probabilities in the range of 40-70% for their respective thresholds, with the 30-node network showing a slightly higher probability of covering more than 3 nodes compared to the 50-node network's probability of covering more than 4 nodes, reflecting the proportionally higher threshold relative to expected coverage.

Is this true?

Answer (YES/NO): NO